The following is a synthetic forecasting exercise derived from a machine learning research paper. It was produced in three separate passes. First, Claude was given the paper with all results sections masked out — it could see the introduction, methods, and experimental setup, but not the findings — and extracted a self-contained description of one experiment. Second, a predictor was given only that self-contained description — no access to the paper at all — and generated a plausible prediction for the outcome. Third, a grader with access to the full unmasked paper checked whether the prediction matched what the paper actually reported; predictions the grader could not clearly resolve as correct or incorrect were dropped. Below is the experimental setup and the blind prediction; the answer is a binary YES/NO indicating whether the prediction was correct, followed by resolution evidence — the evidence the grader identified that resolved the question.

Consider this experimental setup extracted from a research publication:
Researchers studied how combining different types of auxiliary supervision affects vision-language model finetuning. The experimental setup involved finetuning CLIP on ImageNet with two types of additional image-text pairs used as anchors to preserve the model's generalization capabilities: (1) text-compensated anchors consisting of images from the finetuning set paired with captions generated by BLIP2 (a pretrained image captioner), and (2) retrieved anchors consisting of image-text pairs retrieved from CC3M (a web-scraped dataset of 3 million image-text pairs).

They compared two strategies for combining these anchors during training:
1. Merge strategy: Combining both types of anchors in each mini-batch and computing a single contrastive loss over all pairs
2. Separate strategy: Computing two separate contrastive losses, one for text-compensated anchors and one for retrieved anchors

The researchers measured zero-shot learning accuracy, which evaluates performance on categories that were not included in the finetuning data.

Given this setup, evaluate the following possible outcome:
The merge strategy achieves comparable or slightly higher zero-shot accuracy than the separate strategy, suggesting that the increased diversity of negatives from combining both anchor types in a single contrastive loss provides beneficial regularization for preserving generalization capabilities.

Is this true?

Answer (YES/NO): NO